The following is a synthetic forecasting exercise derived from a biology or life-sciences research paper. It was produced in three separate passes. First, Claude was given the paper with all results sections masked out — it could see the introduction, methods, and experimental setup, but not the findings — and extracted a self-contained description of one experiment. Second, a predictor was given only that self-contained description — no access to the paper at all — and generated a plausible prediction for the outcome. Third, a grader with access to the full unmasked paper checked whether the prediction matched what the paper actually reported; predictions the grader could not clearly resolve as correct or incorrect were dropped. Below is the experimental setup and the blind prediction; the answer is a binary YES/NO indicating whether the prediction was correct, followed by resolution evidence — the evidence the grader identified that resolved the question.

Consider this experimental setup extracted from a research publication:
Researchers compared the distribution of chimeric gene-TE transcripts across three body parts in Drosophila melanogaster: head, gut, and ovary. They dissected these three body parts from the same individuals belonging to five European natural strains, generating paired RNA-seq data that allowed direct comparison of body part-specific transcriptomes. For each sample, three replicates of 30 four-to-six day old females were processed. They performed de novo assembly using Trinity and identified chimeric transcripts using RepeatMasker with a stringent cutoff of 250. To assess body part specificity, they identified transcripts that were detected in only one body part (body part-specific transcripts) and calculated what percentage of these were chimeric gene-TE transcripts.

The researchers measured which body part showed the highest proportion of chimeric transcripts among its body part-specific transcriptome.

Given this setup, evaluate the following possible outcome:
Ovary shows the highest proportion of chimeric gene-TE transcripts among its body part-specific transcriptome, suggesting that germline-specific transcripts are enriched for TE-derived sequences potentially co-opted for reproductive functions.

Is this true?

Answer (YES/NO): NO